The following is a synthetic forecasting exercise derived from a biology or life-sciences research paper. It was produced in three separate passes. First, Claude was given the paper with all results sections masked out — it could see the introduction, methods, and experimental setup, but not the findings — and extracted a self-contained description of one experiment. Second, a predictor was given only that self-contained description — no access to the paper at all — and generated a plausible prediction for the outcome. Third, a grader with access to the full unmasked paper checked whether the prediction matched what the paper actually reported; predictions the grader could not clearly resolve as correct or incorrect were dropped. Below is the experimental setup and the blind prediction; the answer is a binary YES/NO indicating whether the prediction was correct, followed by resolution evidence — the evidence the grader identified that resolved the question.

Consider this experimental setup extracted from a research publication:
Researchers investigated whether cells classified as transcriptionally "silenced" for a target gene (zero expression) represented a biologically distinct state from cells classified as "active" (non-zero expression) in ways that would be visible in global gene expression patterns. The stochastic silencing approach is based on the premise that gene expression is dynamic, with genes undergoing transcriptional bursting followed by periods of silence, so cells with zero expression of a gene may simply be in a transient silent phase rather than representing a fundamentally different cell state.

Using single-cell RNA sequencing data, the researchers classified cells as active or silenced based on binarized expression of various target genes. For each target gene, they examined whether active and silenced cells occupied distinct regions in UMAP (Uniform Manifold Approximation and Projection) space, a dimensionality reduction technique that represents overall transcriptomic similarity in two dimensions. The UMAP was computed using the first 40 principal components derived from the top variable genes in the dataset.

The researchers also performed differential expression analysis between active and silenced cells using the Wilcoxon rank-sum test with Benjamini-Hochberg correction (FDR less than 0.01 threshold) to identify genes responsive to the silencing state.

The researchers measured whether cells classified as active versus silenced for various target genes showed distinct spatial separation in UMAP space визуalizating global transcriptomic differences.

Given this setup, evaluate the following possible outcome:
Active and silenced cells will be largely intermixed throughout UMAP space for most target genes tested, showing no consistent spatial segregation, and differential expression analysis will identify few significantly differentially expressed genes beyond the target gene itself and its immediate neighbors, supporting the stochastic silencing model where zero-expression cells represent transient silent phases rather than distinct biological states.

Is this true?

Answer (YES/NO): NO